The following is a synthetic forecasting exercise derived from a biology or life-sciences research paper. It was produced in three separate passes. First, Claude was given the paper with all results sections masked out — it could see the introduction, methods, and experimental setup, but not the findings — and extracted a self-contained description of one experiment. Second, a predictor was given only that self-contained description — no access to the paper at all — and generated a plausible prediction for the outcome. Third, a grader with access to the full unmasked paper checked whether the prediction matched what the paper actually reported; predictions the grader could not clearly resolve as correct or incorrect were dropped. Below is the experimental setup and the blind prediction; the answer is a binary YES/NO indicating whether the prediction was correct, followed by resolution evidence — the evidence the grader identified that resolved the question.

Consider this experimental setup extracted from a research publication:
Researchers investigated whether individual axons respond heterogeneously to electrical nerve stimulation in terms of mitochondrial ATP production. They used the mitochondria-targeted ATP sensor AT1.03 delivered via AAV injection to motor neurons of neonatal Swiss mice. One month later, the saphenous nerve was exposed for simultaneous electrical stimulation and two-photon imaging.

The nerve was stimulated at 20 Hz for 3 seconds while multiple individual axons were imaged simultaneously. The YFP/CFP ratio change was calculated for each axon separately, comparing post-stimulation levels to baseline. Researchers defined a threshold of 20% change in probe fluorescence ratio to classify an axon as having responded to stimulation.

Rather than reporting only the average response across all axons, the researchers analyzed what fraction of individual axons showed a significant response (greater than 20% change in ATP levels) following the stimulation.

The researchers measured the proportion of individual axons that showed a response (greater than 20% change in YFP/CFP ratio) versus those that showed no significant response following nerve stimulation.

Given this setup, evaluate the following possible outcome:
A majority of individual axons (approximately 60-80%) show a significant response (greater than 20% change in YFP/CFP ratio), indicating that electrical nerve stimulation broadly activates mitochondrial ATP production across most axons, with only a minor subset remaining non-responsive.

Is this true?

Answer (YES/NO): NO